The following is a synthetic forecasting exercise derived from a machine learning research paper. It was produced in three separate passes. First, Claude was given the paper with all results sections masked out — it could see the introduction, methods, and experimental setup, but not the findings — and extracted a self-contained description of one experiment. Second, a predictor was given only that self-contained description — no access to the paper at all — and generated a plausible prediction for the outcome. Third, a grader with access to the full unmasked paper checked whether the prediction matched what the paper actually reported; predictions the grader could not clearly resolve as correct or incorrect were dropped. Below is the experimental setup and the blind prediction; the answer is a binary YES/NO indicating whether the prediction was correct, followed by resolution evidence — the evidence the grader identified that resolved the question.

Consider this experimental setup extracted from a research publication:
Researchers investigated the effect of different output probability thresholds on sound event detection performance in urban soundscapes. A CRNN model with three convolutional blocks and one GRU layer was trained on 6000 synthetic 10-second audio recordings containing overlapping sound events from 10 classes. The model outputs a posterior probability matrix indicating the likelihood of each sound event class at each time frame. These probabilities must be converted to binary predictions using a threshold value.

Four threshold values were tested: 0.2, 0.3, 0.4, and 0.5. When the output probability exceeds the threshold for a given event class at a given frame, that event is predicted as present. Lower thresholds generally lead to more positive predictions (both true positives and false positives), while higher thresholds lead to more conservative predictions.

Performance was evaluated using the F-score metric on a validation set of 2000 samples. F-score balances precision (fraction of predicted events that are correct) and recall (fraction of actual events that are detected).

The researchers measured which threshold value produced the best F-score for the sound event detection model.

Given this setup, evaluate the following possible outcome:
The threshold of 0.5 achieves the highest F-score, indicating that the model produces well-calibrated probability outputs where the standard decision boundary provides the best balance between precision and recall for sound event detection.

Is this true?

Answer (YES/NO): NO